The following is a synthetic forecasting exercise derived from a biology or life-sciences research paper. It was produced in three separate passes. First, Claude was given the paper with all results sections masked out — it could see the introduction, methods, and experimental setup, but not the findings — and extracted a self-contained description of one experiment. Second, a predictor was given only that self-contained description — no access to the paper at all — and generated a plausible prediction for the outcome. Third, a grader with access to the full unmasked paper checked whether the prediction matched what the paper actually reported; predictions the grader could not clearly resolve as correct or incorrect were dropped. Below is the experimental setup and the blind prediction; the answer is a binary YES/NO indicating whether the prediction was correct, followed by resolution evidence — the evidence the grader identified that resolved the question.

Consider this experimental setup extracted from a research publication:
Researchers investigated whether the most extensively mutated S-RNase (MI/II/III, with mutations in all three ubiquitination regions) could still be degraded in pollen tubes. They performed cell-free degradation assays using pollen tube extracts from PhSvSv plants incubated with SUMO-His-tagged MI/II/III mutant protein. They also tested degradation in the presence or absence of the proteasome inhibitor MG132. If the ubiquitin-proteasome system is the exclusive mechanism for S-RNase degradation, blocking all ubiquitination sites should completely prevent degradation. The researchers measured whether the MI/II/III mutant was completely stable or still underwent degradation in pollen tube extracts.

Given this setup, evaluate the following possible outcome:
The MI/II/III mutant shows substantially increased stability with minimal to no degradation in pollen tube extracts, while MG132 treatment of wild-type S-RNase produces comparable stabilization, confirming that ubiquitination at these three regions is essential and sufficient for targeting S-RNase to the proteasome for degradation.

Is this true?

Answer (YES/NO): NO